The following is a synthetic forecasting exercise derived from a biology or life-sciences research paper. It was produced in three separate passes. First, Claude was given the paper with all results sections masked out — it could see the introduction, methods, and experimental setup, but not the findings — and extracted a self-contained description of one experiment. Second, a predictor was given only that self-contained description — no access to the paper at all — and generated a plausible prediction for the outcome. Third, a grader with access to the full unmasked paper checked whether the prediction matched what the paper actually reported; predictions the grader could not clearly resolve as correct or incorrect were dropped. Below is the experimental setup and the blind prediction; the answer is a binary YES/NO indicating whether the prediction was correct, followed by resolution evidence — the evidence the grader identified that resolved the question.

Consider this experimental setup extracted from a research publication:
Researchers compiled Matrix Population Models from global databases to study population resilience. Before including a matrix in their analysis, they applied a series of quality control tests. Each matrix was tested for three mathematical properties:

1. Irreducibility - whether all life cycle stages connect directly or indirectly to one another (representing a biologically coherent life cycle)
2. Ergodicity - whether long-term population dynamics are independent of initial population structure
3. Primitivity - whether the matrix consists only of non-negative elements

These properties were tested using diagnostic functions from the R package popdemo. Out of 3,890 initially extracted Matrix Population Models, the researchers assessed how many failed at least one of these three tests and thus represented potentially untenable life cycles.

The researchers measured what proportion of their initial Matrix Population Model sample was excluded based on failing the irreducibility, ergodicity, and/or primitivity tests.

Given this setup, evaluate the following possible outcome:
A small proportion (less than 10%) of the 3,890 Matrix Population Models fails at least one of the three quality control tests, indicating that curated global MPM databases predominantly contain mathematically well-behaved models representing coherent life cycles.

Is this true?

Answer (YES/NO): NO